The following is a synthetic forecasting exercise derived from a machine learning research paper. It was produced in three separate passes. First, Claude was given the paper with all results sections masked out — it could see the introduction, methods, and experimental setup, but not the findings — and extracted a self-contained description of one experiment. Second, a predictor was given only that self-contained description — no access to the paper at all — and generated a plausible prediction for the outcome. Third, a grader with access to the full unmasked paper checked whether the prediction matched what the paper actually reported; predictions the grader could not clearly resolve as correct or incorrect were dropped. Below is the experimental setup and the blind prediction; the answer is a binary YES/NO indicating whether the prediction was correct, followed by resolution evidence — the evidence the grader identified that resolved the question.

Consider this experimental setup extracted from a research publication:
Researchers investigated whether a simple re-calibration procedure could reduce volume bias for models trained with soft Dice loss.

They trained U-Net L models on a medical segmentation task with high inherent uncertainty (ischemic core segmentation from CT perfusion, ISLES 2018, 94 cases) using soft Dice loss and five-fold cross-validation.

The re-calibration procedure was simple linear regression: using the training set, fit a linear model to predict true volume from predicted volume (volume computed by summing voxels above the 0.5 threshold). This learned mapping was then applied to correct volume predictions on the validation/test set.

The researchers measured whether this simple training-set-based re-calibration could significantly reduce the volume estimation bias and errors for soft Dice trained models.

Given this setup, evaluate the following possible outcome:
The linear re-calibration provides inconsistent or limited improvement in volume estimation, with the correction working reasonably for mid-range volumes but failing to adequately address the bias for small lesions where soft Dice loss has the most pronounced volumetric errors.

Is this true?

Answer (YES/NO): NO